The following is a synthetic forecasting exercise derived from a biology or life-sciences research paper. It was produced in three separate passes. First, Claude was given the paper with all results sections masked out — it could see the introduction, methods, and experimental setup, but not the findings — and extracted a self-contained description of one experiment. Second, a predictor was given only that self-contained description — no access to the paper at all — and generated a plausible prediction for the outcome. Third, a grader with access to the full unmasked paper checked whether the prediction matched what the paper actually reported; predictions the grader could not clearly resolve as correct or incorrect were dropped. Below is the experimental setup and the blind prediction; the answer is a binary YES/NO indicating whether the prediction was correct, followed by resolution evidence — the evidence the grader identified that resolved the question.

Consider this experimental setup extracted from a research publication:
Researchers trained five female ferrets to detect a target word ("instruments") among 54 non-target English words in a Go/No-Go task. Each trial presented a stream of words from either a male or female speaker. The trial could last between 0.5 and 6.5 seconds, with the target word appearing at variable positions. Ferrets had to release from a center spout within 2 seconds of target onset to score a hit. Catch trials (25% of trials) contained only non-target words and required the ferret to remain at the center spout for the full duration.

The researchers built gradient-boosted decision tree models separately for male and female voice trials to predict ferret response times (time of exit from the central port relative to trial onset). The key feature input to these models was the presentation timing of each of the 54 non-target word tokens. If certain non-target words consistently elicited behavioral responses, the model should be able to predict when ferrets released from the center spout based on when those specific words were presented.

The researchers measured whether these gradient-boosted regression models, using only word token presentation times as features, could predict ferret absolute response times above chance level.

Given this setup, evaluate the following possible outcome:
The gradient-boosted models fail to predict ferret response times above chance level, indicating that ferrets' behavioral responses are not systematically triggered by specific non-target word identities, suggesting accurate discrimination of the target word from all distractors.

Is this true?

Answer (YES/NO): NO